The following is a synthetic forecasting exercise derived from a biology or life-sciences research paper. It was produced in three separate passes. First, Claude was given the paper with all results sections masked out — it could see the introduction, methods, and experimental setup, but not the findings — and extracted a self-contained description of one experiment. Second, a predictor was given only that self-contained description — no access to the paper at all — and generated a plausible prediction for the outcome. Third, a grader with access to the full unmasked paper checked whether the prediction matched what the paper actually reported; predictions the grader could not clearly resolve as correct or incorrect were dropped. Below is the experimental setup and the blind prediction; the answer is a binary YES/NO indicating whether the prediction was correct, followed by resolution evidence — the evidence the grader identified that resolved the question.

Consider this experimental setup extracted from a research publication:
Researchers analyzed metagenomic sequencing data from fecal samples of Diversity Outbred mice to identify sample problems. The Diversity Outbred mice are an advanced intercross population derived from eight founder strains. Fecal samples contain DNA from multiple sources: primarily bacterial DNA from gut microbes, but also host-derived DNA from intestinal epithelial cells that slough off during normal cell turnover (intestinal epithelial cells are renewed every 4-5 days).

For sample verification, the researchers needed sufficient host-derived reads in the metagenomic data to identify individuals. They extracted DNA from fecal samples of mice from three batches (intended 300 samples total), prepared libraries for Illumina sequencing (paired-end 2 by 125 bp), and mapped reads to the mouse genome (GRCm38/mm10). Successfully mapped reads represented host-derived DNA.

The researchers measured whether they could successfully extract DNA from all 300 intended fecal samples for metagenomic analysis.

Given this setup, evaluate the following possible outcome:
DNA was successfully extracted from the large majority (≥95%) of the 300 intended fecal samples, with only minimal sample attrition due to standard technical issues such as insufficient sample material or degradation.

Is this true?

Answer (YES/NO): YES